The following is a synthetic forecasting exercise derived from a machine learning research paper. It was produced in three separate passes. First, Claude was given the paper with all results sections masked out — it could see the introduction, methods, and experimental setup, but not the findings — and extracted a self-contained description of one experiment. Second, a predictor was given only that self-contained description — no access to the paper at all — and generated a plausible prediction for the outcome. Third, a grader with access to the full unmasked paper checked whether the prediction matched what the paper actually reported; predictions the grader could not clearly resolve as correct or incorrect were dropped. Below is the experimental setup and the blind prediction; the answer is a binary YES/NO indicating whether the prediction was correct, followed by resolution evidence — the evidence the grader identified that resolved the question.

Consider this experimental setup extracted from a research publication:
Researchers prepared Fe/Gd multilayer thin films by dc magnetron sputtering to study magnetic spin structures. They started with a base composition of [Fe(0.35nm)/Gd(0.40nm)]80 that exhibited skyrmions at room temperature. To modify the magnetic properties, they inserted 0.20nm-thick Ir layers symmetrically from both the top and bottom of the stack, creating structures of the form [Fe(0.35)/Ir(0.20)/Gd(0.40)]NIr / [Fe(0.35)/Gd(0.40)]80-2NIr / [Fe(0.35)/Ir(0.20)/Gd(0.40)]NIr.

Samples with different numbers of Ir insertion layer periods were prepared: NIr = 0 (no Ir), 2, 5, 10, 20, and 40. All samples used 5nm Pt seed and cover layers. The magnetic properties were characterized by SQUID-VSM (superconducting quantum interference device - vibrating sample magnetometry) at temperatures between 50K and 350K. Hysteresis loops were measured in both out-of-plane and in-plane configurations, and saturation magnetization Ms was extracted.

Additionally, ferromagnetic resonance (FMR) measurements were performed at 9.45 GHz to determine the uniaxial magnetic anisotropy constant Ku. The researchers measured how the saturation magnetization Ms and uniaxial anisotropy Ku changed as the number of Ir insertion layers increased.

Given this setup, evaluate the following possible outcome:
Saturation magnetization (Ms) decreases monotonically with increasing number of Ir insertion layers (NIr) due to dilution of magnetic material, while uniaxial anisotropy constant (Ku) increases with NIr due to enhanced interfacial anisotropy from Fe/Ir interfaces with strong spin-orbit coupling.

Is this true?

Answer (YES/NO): NO